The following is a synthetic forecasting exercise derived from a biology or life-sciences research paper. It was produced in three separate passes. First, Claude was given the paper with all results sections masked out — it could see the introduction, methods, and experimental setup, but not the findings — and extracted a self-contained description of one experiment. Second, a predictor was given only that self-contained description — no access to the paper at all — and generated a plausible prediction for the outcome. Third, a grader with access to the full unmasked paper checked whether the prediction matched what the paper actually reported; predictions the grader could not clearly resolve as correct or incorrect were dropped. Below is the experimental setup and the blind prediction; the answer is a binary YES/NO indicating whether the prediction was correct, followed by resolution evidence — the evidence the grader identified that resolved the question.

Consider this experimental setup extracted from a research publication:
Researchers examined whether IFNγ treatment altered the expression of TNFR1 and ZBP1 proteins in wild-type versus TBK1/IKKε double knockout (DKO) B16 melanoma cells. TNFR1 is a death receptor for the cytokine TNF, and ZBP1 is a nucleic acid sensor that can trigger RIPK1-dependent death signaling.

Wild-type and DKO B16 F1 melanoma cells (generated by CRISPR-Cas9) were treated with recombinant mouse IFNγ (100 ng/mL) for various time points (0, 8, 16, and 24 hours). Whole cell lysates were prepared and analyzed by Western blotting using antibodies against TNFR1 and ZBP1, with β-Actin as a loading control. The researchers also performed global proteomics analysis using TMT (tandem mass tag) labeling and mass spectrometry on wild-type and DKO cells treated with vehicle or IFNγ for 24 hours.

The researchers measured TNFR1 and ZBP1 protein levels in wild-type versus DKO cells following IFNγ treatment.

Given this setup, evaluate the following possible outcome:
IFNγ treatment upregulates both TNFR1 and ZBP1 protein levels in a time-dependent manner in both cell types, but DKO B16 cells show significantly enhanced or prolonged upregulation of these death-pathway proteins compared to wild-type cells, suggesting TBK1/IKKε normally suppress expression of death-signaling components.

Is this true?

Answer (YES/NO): NO